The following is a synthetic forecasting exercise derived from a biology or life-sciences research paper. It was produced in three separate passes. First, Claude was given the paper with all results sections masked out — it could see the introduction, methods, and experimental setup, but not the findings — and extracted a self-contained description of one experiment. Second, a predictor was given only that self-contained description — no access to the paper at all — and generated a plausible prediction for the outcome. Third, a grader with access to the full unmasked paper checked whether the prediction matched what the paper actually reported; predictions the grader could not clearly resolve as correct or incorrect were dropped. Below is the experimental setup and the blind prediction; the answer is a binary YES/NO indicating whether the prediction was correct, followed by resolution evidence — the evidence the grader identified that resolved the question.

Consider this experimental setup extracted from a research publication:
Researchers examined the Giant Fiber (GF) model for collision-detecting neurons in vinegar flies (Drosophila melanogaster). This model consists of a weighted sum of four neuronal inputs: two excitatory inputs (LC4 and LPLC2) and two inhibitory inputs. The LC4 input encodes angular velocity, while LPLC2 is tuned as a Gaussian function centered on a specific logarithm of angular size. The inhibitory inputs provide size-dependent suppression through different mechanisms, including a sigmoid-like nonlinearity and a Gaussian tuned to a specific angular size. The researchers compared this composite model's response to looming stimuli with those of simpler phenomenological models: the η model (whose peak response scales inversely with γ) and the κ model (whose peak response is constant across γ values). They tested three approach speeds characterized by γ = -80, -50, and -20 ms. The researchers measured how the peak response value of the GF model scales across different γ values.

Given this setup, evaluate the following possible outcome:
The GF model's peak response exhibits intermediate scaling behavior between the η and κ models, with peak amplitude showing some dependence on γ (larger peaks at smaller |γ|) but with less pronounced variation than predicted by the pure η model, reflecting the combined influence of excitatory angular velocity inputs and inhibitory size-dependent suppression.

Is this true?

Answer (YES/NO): YES